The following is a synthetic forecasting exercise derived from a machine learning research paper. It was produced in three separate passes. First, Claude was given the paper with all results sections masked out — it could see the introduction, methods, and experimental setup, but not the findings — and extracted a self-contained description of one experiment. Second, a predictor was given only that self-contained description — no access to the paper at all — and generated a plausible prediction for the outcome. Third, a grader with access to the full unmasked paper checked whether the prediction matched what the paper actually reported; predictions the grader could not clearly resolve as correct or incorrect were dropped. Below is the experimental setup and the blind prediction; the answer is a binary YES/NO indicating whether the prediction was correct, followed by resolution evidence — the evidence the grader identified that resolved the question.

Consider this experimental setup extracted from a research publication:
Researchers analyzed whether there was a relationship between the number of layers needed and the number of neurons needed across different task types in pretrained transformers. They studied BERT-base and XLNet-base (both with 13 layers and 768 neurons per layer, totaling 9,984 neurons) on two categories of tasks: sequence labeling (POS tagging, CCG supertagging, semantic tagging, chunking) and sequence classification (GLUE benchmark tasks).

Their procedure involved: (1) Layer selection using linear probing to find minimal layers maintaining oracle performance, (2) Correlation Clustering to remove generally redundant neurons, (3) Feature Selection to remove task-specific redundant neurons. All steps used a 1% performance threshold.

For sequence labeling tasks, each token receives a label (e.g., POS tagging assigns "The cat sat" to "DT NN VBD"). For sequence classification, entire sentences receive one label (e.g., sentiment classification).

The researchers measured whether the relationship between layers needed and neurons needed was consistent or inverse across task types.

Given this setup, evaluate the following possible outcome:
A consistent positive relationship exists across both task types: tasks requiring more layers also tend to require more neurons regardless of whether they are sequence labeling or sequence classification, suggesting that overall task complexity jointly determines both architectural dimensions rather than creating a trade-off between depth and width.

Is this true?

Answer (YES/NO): NO